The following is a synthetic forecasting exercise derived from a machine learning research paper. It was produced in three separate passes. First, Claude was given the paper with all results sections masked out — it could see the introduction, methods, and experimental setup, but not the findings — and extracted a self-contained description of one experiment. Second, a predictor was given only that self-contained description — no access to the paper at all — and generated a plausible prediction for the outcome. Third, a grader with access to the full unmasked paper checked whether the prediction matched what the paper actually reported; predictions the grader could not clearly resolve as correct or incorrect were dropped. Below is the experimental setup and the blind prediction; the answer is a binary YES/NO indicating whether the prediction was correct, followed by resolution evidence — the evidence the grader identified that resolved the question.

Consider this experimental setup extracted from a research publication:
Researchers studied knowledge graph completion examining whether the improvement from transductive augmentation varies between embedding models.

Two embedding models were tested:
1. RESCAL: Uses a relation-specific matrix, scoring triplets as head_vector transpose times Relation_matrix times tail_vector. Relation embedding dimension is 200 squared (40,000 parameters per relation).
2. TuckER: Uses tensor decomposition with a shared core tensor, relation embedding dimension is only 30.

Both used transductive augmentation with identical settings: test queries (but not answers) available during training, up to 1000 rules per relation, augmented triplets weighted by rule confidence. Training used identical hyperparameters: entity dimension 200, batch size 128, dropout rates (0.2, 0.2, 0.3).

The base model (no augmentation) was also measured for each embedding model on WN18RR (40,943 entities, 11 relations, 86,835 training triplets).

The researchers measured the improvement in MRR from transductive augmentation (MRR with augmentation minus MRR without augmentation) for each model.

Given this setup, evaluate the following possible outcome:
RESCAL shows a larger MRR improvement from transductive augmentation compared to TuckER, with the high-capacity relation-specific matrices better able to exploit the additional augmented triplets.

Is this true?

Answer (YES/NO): NO